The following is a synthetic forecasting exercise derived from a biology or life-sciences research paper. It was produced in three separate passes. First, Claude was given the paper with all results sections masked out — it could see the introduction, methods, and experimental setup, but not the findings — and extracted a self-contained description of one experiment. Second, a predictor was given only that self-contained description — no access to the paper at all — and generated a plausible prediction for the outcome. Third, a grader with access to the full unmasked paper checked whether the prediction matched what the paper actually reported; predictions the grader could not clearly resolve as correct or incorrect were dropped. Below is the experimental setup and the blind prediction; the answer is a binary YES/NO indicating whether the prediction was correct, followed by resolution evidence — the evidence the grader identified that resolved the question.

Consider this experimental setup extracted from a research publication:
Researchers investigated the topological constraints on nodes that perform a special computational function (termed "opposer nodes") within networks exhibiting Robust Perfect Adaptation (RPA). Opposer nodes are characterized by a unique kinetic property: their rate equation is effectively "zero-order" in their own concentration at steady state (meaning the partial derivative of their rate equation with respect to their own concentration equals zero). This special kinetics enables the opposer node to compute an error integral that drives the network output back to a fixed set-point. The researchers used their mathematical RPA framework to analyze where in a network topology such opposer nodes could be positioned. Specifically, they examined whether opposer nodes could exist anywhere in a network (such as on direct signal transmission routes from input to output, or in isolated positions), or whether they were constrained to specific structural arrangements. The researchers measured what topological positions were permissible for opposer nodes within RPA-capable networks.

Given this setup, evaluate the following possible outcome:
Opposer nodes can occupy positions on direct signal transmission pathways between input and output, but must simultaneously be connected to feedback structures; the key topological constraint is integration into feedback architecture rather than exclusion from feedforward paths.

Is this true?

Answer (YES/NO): YES